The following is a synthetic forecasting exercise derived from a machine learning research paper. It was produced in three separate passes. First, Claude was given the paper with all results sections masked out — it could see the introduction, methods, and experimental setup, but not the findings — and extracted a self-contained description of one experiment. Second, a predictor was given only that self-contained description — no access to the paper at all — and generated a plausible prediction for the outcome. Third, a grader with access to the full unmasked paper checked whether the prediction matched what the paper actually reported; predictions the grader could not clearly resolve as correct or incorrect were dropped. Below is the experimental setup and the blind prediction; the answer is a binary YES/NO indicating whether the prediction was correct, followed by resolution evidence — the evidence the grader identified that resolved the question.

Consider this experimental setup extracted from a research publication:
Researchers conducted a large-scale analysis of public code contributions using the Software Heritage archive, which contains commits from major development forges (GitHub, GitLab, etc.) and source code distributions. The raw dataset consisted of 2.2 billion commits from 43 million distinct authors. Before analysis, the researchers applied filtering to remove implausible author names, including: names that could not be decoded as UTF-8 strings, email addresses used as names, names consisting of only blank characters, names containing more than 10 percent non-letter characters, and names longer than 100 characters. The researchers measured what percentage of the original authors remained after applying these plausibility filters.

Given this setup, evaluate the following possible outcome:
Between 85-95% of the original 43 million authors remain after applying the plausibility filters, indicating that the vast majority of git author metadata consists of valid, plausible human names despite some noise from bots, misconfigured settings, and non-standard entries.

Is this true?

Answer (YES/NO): NO